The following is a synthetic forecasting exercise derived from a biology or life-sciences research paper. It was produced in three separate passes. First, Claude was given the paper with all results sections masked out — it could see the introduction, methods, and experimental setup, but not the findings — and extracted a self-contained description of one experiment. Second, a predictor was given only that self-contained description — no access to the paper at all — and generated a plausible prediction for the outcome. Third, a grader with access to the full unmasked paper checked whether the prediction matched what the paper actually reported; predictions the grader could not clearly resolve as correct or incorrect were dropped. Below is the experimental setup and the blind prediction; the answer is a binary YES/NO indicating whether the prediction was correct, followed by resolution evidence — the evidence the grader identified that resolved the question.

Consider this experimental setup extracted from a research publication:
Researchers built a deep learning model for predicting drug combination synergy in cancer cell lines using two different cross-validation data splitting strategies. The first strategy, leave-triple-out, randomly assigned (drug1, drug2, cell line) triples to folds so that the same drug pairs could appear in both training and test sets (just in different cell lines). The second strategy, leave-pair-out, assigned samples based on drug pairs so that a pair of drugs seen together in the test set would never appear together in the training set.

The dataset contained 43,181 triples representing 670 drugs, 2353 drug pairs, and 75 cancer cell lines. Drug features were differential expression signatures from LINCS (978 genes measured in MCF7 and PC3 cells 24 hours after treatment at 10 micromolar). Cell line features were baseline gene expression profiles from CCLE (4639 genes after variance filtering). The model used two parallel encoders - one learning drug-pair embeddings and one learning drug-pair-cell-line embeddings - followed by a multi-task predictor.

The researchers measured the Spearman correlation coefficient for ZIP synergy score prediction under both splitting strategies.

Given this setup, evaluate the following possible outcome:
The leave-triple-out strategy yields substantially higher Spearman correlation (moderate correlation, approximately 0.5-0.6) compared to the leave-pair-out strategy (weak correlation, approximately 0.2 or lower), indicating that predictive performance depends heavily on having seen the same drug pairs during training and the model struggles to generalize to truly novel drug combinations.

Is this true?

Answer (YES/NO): NO